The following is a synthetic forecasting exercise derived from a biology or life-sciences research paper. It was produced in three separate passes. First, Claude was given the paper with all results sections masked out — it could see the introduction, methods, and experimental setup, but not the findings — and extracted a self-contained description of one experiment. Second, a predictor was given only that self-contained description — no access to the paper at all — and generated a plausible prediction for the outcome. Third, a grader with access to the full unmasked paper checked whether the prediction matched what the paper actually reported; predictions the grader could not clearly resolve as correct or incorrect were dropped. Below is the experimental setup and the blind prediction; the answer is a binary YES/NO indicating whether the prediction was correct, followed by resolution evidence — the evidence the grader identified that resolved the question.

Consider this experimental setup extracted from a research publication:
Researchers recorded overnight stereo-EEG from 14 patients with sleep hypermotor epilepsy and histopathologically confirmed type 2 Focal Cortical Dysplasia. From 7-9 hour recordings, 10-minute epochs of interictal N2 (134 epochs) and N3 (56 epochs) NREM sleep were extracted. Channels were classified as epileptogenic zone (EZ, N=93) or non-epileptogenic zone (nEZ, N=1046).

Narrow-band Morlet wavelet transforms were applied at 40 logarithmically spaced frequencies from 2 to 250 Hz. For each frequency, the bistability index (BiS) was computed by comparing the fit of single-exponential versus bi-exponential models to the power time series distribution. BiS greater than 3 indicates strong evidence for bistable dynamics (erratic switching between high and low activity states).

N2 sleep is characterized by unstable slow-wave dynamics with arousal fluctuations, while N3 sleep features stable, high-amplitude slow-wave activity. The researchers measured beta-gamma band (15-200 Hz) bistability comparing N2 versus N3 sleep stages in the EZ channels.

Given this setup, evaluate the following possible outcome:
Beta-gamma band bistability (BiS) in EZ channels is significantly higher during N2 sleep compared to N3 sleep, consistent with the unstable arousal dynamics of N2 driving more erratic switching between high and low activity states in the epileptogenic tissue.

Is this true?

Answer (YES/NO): NO